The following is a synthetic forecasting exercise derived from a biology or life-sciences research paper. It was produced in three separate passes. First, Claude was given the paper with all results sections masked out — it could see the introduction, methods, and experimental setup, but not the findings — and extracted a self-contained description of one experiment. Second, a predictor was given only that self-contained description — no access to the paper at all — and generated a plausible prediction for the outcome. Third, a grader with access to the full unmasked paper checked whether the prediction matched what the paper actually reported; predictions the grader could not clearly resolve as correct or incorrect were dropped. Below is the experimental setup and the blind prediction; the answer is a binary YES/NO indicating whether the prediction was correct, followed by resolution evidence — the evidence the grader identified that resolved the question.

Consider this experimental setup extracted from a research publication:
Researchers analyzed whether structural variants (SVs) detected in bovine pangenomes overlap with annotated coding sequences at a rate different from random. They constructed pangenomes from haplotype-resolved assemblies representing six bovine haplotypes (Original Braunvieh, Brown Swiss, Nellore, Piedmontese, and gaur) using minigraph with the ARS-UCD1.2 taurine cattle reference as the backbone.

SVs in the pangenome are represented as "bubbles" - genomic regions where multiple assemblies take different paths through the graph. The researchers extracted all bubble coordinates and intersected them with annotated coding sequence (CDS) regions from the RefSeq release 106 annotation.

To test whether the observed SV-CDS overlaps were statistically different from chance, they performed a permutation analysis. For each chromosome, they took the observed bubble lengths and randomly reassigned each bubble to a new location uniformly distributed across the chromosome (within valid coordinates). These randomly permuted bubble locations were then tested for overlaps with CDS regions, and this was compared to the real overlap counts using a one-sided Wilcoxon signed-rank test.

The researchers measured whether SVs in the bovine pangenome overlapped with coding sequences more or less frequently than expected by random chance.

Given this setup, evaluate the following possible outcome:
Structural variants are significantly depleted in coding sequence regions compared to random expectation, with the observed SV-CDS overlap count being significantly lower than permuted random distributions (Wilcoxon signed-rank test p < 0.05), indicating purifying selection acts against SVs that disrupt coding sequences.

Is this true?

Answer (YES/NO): YES